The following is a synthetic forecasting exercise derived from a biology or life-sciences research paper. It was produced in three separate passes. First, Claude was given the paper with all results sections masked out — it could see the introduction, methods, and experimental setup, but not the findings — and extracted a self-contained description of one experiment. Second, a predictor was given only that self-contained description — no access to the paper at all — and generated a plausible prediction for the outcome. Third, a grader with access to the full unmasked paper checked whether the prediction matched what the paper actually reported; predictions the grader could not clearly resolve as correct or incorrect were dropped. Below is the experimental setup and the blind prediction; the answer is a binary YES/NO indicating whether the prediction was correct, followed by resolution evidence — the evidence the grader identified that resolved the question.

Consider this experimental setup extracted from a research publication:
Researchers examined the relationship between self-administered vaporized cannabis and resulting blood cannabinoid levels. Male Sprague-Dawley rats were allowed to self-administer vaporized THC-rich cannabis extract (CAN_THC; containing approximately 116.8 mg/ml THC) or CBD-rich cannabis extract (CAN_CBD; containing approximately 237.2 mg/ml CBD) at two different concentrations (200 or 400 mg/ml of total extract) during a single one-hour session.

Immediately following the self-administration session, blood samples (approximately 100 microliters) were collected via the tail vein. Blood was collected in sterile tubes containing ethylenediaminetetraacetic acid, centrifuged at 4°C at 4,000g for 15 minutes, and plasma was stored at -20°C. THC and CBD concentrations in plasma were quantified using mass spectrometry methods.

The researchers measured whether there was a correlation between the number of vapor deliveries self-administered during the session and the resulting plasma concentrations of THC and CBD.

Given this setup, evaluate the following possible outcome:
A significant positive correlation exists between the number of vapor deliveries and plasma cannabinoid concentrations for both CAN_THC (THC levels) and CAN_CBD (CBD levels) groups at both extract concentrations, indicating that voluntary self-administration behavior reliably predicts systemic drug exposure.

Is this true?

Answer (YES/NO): NO